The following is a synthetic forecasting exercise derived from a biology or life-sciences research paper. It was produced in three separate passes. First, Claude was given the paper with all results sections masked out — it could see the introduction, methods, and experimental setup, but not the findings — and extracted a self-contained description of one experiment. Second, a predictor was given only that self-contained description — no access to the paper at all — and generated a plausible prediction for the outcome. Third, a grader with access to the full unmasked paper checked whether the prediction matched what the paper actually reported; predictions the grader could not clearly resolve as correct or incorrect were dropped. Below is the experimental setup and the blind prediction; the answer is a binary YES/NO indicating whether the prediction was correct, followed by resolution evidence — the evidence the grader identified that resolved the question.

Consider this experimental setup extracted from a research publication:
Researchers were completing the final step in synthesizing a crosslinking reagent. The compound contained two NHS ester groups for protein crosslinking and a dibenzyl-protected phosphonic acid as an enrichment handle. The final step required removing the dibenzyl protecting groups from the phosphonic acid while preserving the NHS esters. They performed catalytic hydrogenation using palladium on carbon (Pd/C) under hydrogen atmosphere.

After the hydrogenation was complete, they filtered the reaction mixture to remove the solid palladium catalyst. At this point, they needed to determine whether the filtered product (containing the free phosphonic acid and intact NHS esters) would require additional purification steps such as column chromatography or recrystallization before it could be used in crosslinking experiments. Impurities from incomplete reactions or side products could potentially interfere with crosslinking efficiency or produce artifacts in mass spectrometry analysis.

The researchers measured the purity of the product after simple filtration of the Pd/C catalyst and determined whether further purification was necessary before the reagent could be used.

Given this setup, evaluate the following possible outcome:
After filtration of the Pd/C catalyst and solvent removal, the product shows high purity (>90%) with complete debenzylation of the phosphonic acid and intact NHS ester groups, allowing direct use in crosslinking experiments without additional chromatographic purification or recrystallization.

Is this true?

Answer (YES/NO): YES